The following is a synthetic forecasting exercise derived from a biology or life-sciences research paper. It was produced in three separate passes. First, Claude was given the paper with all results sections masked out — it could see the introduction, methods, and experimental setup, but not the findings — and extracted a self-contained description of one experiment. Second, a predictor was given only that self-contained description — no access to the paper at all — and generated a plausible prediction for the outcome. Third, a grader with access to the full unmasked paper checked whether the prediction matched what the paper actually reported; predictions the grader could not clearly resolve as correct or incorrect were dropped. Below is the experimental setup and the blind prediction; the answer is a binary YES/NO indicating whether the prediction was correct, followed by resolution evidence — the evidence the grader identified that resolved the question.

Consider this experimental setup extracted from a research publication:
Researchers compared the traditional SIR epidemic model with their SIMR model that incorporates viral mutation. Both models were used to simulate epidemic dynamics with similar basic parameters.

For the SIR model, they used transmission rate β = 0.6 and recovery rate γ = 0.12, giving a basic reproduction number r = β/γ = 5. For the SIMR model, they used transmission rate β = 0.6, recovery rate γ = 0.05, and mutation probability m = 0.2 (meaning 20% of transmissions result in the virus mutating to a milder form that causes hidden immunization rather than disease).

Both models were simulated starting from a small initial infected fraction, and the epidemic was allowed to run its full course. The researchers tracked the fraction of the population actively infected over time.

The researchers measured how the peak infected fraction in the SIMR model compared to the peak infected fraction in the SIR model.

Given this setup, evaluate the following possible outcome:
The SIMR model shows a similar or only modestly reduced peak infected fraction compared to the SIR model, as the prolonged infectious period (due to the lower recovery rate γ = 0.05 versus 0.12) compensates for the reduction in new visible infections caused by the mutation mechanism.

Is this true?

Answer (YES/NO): NO